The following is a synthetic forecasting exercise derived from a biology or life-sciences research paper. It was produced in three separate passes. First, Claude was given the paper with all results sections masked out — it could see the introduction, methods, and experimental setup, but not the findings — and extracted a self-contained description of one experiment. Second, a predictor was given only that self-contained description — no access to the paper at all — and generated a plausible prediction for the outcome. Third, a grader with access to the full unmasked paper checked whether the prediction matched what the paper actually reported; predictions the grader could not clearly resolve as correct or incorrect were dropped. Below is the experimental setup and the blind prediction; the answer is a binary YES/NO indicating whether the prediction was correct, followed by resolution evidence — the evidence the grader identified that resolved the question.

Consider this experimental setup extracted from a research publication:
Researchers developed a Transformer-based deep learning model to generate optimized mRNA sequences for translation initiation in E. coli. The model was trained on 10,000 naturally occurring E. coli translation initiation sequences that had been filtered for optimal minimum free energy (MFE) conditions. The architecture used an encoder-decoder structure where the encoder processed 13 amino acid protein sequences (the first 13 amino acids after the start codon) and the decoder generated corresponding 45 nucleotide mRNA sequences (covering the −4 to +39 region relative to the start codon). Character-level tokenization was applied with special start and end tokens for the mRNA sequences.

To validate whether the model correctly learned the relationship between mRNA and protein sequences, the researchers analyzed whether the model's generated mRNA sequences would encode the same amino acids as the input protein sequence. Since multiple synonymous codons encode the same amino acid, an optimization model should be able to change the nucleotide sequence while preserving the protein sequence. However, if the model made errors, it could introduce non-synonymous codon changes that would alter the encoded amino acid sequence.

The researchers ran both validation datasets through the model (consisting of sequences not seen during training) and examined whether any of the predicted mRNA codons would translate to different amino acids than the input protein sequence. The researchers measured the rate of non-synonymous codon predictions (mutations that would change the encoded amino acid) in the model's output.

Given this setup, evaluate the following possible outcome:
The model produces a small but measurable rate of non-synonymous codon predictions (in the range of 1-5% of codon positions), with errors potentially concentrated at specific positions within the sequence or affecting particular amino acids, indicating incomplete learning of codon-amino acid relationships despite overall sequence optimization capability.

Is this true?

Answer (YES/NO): NO